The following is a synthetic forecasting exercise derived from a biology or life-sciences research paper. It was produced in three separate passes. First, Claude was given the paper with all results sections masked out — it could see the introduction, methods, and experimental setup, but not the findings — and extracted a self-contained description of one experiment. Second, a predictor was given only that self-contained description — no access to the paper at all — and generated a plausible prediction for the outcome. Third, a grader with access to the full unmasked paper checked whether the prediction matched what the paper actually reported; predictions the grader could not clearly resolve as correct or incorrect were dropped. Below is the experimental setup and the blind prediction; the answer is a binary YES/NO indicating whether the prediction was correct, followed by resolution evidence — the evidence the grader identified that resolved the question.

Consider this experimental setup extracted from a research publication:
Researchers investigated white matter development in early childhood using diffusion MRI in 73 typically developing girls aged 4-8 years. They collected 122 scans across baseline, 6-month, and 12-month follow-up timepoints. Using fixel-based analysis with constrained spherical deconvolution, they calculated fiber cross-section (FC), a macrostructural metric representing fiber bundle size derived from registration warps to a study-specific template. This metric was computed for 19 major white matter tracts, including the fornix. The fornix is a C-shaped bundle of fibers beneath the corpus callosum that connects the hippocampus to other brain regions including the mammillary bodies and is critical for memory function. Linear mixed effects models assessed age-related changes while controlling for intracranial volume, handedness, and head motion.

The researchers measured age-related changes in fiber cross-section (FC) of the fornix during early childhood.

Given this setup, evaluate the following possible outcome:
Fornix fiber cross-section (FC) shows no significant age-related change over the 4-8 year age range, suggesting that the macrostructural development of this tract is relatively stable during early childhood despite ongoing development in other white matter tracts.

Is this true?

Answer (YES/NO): NO